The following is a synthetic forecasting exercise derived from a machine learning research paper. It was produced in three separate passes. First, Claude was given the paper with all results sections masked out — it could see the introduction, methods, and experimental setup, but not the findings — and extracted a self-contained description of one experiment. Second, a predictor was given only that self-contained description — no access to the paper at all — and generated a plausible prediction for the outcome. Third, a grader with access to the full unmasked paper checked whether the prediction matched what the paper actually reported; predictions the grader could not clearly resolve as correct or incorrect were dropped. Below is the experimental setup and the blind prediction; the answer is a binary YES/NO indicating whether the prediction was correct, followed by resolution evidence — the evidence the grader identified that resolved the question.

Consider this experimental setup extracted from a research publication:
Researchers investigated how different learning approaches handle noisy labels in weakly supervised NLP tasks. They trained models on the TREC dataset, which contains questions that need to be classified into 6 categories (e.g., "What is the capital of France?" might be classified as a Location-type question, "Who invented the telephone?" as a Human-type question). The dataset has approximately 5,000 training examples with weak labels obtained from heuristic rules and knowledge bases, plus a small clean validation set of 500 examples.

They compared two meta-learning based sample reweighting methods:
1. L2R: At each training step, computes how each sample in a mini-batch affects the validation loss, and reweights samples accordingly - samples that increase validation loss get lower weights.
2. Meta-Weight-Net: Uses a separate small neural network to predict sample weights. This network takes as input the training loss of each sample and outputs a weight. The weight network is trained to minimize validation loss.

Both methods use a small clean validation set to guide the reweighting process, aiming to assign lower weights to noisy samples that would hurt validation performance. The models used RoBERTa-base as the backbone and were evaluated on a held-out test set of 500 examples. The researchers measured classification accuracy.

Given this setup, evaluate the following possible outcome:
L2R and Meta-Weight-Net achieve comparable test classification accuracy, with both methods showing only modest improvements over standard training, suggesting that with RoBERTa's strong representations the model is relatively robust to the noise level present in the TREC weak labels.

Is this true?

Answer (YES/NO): NO